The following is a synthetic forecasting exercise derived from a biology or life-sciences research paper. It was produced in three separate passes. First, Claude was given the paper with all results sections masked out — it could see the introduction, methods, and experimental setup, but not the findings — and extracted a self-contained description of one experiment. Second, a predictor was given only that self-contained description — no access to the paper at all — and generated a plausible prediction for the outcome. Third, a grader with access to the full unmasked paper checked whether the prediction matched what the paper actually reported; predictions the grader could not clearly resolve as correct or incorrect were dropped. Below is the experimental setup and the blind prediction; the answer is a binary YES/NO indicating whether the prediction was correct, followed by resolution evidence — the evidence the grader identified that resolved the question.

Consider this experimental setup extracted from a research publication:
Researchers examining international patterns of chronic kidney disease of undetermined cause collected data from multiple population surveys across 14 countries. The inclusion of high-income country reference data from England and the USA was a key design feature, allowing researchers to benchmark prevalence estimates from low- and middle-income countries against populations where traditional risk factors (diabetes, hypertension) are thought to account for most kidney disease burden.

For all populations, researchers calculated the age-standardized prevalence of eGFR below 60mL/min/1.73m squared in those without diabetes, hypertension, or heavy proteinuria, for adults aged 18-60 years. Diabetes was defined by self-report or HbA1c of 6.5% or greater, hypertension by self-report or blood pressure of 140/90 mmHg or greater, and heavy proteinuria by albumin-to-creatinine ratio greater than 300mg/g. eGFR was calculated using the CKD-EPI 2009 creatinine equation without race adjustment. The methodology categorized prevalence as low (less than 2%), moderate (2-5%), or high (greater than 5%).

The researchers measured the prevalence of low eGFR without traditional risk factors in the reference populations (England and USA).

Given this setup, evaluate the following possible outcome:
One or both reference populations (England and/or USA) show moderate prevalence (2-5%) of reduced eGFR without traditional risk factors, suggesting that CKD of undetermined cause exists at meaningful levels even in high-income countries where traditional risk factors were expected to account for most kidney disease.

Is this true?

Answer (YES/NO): NO